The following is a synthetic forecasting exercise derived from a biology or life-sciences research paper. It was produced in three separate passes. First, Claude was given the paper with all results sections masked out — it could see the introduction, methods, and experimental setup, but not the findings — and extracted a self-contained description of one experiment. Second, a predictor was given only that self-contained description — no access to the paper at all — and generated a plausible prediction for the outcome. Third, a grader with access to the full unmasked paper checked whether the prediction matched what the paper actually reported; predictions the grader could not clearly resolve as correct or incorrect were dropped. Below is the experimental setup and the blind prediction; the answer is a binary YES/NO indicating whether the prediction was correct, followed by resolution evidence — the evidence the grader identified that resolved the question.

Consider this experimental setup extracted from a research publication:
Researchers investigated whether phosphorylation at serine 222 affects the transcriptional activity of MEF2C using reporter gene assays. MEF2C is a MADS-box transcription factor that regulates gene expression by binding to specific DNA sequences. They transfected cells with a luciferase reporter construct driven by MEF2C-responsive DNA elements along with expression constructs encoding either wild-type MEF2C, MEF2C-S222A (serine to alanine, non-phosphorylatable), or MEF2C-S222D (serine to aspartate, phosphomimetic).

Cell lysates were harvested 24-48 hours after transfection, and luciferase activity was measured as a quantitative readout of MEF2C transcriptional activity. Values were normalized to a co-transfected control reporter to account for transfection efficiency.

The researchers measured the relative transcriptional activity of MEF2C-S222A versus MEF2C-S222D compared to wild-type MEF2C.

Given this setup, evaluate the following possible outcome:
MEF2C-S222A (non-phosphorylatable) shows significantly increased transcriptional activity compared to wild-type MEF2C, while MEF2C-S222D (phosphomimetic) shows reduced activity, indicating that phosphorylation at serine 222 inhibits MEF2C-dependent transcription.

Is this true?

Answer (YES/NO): NO